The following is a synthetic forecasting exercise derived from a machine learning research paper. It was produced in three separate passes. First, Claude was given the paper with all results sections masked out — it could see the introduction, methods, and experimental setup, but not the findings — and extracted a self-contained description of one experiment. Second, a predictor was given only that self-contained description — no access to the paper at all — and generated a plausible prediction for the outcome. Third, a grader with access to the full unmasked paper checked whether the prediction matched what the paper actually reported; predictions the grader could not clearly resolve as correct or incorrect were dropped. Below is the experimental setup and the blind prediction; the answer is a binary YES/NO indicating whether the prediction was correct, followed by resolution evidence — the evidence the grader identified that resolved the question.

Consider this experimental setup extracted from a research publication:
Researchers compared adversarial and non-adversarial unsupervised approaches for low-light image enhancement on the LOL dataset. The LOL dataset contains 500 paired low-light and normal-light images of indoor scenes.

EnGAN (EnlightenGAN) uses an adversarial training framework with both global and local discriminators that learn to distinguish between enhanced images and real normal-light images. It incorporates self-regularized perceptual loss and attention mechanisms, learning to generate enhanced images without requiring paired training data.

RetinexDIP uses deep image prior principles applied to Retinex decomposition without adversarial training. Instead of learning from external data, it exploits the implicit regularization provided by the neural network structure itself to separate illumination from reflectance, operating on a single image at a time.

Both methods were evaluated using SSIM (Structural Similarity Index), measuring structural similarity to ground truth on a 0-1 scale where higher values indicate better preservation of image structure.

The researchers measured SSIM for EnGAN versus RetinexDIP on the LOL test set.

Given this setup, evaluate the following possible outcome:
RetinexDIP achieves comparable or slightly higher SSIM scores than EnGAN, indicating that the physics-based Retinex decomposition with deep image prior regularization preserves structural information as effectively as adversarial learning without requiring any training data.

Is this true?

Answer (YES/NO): NO